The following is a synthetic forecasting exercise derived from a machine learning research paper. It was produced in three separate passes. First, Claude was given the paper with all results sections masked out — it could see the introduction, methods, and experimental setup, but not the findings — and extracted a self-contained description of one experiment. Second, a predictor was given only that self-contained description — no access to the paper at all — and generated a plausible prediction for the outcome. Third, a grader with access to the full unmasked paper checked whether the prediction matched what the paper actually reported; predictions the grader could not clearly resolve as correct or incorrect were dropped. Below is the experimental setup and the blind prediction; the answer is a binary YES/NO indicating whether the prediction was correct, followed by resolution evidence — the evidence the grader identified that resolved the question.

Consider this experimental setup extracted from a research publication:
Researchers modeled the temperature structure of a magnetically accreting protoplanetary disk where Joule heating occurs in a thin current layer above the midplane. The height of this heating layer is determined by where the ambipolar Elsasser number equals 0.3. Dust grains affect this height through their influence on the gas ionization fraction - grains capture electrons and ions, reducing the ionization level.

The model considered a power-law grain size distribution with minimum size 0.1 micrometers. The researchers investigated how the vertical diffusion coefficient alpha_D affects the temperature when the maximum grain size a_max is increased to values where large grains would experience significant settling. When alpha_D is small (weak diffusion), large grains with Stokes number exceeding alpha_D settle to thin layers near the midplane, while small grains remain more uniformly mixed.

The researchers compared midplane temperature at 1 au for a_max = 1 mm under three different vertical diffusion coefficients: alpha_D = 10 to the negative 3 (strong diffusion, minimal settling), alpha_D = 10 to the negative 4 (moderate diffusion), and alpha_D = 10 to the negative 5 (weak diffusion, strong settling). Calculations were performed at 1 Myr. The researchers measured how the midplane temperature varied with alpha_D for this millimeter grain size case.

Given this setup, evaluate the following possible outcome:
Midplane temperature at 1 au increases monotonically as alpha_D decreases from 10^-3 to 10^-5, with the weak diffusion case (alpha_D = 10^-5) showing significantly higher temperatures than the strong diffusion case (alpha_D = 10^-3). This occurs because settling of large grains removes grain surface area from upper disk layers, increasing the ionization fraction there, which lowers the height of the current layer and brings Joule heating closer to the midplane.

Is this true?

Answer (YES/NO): NO